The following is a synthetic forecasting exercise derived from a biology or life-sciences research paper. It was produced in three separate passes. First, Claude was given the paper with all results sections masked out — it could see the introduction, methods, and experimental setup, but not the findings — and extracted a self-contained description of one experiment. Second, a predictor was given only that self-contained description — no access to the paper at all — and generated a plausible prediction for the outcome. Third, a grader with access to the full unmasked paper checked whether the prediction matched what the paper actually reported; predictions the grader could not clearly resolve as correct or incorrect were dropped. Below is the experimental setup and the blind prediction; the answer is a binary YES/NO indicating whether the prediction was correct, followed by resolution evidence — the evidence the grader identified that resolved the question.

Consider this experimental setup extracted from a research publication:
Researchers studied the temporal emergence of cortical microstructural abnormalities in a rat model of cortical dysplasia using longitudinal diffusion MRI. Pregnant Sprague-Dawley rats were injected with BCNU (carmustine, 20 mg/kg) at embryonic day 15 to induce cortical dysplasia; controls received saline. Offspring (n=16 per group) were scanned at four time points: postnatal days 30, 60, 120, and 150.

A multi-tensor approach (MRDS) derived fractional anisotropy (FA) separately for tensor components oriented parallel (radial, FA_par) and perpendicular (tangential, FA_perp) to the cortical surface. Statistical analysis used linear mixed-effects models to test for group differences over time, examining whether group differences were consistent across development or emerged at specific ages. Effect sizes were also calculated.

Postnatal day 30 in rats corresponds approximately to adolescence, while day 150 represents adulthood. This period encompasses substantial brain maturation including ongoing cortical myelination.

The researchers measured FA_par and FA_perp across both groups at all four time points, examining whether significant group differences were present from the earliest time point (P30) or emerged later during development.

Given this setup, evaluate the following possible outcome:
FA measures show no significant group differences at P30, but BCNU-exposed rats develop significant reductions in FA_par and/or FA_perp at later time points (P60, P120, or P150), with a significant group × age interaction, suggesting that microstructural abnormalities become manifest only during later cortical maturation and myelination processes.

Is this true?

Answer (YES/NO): NO